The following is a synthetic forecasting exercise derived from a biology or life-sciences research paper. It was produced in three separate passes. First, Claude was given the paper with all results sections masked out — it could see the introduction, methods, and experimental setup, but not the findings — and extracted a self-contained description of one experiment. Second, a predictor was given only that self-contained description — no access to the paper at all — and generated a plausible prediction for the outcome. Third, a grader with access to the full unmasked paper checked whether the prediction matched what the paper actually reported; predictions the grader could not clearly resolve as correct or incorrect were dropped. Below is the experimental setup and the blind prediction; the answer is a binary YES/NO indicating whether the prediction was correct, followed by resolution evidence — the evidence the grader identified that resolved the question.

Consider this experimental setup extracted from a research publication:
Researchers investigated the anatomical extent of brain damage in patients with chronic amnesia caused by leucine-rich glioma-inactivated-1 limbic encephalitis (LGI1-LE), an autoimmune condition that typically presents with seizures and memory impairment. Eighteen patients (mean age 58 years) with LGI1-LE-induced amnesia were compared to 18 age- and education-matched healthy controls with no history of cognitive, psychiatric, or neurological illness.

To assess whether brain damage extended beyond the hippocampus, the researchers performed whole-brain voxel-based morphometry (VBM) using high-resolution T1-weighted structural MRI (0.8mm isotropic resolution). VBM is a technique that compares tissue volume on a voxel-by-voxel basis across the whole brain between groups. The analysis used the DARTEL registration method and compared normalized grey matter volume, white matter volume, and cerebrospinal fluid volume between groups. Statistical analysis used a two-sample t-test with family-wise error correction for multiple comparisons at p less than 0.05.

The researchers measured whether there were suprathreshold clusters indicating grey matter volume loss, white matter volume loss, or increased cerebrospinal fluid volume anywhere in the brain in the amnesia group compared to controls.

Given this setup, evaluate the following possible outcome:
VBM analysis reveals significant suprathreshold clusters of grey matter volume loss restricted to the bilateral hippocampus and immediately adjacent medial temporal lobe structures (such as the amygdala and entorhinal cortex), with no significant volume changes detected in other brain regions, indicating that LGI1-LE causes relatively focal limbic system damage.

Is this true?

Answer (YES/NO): NO